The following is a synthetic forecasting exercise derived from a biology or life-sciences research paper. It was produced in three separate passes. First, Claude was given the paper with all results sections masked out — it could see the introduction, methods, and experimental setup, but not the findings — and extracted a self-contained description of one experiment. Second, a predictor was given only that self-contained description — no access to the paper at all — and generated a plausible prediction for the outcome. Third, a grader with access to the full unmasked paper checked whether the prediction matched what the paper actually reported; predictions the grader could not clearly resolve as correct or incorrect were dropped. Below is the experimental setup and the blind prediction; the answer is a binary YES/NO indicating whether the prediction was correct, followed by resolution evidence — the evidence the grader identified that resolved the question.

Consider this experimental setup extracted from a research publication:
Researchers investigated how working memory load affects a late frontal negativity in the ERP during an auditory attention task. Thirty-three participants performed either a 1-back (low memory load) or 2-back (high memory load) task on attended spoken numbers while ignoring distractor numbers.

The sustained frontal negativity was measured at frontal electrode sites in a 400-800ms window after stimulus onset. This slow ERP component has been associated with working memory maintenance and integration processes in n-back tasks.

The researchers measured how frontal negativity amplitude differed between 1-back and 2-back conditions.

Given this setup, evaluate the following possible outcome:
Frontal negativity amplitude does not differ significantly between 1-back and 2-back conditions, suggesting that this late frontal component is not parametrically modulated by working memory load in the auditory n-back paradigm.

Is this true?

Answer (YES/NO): NO